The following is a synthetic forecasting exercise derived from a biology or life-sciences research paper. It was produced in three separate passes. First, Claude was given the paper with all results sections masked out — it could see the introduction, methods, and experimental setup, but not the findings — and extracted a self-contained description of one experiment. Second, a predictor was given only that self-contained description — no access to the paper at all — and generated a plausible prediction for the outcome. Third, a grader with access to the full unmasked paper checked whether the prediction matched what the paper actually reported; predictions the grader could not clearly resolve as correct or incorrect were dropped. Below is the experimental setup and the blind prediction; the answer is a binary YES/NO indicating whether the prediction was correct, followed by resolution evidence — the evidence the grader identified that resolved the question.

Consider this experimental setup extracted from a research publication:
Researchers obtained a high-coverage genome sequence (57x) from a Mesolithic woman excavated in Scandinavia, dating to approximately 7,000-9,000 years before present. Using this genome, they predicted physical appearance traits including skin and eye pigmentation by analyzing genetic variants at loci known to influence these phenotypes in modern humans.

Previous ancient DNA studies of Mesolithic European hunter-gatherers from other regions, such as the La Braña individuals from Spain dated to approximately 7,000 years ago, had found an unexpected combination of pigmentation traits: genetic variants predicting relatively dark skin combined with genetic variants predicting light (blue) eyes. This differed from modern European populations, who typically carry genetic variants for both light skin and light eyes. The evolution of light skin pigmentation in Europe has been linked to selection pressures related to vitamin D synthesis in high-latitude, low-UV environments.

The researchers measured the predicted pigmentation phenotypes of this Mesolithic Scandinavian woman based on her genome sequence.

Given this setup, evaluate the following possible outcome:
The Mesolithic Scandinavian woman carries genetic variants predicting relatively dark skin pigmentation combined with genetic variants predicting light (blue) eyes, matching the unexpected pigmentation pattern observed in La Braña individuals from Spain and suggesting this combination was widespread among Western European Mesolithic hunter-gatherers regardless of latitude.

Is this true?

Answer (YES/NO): NO